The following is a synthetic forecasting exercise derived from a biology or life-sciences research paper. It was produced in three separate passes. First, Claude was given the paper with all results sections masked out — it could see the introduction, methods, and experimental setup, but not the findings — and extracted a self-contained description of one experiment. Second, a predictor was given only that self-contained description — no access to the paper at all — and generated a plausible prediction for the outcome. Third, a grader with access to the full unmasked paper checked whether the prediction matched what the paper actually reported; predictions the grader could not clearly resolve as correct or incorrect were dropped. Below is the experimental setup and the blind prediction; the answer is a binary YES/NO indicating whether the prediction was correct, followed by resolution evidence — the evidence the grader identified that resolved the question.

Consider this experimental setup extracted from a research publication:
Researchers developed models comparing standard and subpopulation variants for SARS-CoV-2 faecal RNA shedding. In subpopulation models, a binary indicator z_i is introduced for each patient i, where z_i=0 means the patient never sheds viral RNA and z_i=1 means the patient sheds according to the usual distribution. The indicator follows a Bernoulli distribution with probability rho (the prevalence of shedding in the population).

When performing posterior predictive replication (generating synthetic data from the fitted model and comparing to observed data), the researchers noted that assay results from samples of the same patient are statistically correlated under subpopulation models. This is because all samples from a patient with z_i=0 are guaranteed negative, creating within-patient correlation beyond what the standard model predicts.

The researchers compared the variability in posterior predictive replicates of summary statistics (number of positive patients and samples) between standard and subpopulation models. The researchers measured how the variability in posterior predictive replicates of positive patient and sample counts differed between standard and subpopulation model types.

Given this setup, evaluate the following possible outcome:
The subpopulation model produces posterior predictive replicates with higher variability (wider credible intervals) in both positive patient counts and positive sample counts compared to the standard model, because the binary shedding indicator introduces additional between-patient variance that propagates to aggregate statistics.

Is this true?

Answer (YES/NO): YES